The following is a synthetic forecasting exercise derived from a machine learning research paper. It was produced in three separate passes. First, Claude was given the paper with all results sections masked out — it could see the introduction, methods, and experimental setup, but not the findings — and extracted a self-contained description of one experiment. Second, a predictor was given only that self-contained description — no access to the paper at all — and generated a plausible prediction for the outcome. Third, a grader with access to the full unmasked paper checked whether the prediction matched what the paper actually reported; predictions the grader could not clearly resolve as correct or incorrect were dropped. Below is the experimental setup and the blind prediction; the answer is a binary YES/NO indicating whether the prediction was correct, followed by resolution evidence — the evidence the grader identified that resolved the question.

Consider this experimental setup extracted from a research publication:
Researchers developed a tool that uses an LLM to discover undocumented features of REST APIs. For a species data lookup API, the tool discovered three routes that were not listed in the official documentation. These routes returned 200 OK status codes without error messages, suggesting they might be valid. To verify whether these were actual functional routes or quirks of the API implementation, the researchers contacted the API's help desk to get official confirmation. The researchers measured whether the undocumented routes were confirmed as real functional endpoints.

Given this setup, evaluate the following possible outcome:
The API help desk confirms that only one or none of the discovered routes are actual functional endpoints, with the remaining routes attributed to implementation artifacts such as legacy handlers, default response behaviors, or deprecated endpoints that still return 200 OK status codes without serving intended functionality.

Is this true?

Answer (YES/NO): NO